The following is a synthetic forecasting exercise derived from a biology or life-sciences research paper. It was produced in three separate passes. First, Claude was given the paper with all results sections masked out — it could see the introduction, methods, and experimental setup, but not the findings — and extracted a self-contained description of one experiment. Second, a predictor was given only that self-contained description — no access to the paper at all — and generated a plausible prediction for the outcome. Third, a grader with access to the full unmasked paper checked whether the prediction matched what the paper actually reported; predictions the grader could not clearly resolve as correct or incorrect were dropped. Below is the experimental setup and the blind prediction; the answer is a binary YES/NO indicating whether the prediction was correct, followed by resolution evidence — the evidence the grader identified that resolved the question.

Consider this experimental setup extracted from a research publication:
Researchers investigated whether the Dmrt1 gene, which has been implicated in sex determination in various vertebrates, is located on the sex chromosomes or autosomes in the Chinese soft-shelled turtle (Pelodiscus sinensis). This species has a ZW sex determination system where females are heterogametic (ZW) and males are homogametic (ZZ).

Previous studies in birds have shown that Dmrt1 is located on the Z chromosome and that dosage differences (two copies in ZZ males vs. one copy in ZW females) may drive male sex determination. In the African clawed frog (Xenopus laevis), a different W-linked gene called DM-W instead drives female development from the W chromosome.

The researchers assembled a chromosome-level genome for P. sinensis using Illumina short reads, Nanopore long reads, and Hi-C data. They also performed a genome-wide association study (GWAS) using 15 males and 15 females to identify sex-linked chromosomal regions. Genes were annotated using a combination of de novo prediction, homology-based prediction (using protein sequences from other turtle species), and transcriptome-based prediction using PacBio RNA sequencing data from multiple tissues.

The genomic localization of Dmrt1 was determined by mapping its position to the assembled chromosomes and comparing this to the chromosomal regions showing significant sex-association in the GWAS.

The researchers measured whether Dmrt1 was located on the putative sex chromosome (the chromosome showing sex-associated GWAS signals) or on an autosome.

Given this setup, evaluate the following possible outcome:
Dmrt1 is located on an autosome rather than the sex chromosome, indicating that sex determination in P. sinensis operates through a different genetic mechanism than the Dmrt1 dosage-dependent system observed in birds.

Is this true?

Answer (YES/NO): YES